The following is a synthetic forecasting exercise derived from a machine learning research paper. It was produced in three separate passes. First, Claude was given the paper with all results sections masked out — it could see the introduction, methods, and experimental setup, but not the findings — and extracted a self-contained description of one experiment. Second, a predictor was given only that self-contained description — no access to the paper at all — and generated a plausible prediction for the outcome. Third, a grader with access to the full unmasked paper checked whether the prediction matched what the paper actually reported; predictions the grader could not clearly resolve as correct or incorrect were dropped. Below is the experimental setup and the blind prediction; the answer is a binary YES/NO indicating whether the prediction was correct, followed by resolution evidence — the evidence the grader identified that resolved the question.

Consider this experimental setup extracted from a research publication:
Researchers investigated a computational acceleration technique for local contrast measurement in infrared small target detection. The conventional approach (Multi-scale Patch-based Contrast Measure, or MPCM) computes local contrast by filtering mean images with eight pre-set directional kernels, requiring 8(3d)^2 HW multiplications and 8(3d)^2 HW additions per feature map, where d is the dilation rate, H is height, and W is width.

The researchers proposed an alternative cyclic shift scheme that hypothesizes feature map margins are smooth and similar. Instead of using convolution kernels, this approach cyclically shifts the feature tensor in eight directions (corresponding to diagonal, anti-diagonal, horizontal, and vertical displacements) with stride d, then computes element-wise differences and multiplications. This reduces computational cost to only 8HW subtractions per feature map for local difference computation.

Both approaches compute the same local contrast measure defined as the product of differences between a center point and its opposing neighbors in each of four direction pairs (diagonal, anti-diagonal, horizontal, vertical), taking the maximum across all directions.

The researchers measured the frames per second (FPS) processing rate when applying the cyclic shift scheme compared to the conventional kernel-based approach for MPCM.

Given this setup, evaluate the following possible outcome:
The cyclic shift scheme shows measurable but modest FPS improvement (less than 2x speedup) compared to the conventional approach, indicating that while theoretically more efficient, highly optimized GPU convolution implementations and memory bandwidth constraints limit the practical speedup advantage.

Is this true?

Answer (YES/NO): YES